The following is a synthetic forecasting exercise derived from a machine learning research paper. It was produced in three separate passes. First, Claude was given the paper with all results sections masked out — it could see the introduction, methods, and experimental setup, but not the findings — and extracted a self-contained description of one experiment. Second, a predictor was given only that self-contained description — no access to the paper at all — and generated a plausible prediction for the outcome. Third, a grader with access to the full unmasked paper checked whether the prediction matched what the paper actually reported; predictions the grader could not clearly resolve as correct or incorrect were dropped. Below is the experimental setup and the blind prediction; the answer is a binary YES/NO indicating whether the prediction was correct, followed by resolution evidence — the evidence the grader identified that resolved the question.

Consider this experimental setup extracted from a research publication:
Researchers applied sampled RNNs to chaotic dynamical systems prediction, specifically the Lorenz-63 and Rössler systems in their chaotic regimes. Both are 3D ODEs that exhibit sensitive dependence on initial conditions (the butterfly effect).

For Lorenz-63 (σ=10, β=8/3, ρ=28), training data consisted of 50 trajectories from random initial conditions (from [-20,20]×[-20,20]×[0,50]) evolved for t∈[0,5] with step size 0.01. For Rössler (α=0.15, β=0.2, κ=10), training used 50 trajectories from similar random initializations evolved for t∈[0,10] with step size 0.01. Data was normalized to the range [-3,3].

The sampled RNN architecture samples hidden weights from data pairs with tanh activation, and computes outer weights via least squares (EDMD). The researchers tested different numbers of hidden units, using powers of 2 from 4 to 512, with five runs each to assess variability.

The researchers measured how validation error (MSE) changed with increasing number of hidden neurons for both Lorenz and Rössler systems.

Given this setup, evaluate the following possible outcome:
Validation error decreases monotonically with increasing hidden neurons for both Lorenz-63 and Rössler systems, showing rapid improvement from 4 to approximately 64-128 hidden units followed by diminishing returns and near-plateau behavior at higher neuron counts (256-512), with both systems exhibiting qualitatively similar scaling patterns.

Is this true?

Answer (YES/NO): NO